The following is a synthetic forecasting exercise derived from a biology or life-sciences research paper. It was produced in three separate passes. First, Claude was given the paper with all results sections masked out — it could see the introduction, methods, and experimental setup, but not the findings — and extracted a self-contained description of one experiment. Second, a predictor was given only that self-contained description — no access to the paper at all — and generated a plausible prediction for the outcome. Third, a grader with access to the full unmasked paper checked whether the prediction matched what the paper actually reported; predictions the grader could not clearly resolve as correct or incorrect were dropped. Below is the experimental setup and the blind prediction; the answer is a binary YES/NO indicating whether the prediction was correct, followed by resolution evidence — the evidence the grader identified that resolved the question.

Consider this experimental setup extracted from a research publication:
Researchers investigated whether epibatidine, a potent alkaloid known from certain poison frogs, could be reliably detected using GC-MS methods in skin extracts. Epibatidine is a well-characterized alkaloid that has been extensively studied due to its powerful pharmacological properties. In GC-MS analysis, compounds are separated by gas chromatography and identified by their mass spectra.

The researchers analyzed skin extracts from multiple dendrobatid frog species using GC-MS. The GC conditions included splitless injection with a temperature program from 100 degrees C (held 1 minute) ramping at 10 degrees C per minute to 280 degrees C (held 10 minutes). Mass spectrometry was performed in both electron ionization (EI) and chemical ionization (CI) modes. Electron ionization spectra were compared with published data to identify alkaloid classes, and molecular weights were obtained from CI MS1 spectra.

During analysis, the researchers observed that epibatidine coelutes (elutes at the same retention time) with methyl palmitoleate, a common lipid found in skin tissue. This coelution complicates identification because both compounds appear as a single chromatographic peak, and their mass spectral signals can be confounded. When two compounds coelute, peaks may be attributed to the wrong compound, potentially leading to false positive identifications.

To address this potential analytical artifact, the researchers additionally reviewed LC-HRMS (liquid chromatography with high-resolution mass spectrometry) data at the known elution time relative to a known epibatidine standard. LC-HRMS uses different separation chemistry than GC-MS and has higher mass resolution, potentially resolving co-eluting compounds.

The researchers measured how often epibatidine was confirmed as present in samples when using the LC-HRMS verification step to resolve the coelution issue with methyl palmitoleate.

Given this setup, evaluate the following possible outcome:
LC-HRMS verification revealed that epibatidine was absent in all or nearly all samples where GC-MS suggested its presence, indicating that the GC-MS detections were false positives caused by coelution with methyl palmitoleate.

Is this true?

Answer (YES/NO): YES